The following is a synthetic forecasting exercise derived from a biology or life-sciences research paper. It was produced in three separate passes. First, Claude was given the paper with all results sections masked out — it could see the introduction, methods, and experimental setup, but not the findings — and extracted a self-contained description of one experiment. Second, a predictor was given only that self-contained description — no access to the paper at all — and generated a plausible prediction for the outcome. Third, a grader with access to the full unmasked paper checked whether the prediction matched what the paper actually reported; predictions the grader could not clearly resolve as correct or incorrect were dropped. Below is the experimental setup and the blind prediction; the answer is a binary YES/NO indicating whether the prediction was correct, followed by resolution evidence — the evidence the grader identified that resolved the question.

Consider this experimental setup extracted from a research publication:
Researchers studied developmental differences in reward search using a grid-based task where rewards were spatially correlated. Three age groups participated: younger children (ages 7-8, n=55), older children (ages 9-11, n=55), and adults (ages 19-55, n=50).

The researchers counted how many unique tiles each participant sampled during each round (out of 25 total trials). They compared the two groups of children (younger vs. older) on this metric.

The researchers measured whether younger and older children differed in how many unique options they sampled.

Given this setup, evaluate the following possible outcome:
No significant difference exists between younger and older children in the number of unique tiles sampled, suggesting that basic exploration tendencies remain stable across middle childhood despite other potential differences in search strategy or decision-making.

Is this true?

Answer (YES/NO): YES